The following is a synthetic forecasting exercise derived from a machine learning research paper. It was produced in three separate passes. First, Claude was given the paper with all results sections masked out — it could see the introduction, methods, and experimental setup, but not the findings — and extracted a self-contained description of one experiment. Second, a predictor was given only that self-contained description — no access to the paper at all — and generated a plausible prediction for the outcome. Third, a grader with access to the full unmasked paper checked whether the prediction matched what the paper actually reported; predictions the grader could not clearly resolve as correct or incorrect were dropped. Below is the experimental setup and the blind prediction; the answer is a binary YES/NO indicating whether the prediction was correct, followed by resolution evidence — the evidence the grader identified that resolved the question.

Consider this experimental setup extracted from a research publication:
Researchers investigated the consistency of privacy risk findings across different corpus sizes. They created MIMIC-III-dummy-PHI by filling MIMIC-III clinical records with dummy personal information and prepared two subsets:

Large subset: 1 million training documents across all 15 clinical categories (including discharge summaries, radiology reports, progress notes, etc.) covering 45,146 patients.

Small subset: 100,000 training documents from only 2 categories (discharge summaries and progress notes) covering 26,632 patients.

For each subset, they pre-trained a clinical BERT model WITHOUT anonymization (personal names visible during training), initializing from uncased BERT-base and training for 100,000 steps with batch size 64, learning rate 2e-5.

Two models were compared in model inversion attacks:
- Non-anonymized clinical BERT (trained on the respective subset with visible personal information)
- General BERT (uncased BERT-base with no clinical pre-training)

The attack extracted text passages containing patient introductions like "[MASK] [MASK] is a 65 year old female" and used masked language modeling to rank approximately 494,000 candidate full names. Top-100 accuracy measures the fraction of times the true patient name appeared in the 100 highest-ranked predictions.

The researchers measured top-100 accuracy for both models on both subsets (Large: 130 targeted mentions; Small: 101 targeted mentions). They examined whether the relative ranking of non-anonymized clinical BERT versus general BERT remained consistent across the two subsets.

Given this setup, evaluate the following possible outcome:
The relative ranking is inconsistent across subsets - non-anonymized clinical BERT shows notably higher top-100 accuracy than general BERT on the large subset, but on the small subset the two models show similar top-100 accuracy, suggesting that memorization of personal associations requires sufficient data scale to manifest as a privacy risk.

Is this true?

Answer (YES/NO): NO